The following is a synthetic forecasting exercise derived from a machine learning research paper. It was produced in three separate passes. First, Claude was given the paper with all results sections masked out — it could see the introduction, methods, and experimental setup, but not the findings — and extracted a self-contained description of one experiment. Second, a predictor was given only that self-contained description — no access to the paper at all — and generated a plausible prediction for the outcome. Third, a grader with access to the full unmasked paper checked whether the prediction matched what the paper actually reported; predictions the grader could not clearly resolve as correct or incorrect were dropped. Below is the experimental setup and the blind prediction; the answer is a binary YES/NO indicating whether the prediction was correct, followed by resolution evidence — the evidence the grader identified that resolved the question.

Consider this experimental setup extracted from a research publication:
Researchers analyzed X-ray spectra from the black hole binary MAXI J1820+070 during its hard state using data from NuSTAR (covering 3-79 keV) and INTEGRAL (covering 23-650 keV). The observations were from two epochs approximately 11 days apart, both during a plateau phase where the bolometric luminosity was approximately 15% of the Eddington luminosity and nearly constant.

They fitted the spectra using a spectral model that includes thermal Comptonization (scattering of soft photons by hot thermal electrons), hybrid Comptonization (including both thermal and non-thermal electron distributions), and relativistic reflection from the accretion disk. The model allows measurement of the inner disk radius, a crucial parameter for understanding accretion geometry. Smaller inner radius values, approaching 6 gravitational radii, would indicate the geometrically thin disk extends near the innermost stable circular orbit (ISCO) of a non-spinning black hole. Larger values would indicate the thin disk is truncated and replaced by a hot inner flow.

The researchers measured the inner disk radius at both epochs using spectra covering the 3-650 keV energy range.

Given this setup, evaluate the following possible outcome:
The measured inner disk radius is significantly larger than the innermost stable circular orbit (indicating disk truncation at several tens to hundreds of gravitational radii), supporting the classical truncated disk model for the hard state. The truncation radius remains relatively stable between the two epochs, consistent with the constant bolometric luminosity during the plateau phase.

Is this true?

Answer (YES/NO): NO